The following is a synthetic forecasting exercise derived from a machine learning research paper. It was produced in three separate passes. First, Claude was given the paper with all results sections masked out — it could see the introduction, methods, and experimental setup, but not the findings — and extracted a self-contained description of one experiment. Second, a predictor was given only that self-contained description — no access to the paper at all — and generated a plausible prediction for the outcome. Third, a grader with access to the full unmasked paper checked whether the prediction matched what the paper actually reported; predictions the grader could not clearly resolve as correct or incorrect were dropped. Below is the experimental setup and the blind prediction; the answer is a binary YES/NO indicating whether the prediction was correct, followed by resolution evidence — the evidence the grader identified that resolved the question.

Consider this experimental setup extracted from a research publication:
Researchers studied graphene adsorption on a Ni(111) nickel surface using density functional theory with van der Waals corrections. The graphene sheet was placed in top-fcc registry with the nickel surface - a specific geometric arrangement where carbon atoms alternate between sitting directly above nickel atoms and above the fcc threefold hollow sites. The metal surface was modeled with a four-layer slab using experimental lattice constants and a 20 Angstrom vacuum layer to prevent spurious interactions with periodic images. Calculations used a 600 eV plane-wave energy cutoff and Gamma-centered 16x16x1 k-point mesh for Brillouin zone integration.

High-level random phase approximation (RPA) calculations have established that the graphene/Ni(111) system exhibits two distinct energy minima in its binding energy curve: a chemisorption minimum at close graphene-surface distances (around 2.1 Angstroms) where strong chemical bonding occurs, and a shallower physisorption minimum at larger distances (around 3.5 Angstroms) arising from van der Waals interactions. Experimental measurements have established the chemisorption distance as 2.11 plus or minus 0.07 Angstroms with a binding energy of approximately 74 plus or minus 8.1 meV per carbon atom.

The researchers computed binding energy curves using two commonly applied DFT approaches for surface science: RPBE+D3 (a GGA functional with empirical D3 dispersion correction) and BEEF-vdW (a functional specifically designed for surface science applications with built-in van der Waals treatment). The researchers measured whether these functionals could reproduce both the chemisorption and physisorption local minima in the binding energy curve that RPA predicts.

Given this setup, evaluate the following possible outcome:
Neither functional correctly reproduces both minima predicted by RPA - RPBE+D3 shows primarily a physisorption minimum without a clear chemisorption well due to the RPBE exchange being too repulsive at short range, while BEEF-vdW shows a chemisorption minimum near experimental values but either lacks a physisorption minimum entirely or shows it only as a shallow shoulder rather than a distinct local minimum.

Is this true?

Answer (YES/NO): NO